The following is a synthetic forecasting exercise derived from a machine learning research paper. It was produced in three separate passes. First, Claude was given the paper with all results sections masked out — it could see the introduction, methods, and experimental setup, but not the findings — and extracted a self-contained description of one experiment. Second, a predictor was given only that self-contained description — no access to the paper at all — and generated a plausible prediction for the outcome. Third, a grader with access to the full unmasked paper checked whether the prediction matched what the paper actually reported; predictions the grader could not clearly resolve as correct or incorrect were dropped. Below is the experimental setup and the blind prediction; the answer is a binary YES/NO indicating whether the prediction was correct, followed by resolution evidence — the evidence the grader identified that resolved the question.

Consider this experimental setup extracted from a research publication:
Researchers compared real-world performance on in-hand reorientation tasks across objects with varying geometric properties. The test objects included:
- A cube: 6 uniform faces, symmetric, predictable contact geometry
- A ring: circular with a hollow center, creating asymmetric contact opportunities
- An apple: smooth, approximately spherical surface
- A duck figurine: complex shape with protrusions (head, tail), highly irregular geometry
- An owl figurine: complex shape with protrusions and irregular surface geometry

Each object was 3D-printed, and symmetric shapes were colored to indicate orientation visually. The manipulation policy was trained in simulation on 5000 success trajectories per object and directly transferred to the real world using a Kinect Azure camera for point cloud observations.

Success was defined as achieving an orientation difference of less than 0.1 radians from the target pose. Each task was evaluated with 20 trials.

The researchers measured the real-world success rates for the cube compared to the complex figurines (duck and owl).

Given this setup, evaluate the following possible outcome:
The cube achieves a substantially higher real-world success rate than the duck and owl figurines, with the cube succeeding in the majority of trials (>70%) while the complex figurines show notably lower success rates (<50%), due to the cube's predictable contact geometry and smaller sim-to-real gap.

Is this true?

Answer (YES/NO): NO